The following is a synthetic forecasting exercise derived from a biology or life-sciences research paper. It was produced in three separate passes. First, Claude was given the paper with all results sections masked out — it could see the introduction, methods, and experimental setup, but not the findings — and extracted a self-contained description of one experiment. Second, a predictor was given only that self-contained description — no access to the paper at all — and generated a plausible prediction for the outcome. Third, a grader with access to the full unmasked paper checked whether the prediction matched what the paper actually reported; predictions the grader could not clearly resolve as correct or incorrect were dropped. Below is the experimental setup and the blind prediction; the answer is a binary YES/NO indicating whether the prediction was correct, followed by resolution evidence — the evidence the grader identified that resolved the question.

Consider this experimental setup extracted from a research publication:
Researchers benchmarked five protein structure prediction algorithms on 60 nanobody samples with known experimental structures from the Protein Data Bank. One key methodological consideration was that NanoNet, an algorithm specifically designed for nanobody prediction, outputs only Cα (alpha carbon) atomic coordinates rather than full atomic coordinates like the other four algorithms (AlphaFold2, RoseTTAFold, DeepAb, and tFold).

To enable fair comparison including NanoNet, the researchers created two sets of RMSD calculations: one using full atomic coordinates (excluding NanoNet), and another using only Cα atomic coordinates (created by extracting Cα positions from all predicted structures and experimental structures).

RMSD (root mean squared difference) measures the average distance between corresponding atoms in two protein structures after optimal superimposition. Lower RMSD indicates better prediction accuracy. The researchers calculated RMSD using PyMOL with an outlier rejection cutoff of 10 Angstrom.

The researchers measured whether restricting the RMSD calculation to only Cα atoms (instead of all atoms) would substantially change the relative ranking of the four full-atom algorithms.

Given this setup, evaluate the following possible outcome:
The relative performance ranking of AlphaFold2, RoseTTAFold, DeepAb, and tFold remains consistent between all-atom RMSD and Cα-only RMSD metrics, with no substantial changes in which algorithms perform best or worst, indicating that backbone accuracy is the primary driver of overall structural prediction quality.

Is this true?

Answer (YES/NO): YES